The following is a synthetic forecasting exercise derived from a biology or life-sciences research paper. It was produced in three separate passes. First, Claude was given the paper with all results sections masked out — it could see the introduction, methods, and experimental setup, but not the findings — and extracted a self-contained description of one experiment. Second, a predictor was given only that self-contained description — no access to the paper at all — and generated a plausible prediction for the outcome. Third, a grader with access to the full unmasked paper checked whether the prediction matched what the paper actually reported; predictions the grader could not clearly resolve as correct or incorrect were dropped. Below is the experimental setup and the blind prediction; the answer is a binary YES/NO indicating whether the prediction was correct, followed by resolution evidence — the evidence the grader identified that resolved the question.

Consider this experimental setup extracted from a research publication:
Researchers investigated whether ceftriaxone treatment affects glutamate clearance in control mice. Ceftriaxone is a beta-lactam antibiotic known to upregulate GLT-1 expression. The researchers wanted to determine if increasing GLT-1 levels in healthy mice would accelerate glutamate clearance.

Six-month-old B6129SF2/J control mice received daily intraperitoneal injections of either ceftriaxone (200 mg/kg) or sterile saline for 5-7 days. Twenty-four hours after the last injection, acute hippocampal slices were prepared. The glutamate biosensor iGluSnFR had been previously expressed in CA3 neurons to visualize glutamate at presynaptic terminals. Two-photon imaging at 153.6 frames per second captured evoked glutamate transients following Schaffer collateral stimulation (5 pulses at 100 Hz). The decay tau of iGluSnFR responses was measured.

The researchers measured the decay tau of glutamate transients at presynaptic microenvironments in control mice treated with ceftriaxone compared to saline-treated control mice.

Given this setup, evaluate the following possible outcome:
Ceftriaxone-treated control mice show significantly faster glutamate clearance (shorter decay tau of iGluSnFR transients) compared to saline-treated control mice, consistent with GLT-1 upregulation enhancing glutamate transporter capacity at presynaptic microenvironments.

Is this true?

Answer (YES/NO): NO